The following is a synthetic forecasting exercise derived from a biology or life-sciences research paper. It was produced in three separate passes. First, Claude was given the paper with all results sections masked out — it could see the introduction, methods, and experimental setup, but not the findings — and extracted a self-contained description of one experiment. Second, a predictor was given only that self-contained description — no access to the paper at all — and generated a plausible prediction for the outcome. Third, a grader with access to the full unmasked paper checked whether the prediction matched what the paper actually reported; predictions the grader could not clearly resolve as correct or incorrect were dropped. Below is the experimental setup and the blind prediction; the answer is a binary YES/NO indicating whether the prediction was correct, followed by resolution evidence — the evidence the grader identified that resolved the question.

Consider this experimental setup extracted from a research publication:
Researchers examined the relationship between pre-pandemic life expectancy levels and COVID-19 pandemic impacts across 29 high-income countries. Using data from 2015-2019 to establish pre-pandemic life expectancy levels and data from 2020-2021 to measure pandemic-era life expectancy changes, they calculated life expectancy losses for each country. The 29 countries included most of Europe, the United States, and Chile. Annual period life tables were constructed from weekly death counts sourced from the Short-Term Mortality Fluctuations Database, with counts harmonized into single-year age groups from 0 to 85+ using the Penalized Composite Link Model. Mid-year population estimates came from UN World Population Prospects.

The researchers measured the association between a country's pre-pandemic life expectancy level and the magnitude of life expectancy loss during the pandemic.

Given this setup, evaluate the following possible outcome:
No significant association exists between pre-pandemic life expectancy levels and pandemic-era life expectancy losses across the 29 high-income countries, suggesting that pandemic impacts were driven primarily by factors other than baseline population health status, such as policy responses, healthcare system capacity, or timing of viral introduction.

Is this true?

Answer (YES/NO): NO